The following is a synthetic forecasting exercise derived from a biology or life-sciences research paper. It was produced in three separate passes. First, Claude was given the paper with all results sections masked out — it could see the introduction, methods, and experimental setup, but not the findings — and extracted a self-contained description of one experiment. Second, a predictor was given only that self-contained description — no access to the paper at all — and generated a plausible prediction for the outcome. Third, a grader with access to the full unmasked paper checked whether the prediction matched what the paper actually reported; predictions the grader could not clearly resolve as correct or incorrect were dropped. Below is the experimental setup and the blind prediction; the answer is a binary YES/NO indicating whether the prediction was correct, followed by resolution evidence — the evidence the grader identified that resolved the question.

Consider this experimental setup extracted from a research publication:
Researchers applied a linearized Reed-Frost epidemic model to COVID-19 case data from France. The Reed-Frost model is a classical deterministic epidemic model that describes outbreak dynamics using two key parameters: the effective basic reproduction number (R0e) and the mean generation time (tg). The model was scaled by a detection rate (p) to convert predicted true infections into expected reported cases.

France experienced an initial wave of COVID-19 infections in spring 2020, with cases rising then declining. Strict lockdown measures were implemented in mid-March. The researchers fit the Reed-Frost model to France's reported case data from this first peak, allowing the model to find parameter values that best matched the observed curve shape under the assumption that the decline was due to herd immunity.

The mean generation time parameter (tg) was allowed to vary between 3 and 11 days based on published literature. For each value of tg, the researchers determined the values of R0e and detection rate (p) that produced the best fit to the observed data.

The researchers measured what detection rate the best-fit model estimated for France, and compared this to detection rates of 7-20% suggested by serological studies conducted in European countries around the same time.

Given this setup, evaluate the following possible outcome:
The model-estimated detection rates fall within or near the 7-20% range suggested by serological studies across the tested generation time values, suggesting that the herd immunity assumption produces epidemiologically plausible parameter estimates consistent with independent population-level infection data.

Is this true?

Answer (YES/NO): NO